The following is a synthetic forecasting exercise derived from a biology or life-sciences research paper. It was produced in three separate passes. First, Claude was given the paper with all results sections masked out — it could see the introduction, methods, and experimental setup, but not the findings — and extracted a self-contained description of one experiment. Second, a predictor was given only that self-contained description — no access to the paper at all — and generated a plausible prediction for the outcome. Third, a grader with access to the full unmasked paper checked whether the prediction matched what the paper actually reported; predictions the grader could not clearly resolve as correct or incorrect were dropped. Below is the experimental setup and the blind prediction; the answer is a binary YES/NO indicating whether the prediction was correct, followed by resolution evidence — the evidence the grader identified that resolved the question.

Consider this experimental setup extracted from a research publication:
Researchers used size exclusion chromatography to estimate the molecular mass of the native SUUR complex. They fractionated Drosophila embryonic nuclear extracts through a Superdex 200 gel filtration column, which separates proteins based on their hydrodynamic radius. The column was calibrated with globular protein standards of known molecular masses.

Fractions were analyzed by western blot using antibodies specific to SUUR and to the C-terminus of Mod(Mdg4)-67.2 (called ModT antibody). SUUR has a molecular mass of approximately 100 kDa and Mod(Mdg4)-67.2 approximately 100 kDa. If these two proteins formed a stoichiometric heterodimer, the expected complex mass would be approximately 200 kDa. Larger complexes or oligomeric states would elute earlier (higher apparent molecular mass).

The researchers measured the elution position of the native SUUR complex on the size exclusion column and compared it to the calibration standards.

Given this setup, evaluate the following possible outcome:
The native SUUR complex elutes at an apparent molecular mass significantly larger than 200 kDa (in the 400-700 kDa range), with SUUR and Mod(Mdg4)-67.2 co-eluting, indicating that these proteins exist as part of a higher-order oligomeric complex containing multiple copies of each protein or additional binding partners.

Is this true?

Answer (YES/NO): NO